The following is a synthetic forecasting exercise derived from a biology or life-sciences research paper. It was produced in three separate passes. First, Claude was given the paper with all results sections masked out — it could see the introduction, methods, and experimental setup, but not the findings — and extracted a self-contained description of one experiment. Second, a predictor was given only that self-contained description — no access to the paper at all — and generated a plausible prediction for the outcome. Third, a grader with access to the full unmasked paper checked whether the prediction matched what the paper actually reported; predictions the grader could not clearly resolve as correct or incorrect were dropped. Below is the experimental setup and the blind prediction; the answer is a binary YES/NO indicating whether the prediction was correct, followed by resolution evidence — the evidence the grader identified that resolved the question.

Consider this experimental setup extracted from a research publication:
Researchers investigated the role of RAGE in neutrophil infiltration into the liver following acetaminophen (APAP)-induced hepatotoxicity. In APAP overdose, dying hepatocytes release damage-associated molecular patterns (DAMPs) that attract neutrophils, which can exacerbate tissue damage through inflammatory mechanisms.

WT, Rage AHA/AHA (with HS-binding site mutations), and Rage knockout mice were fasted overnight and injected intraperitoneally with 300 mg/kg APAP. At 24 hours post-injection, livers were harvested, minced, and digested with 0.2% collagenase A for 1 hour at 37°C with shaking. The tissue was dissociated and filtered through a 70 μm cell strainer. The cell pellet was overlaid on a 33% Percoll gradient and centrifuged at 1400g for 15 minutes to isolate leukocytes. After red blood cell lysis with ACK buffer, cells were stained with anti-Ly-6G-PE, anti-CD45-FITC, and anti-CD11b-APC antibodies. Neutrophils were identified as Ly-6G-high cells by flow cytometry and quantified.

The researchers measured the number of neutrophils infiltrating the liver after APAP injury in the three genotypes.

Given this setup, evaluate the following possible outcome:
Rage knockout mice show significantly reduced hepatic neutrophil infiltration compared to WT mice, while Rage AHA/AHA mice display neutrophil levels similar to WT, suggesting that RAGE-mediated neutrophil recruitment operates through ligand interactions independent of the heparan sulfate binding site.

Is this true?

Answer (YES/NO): NO